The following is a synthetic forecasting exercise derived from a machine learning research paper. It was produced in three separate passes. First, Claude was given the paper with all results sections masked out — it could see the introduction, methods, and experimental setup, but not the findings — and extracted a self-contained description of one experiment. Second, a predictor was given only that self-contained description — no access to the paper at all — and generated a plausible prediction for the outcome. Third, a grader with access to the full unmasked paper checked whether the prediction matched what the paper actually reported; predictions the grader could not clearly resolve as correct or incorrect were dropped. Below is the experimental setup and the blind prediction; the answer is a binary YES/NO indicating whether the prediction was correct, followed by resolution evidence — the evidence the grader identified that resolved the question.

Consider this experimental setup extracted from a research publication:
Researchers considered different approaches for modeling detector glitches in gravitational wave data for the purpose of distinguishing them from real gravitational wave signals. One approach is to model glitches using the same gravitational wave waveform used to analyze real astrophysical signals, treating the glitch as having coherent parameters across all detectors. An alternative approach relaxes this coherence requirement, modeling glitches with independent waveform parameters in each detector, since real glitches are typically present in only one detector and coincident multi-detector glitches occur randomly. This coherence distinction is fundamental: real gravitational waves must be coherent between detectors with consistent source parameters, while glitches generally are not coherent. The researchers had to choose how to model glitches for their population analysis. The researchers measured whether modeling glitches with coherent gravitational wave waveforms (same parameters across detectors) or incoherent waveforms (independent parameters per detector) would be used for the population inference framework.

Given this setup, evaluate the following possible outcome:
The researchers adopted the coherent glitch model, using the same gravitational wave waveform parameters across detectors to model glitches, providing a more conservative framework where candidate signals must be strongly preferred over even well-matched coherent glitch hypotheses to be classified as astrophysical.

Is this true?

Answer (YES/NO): YES